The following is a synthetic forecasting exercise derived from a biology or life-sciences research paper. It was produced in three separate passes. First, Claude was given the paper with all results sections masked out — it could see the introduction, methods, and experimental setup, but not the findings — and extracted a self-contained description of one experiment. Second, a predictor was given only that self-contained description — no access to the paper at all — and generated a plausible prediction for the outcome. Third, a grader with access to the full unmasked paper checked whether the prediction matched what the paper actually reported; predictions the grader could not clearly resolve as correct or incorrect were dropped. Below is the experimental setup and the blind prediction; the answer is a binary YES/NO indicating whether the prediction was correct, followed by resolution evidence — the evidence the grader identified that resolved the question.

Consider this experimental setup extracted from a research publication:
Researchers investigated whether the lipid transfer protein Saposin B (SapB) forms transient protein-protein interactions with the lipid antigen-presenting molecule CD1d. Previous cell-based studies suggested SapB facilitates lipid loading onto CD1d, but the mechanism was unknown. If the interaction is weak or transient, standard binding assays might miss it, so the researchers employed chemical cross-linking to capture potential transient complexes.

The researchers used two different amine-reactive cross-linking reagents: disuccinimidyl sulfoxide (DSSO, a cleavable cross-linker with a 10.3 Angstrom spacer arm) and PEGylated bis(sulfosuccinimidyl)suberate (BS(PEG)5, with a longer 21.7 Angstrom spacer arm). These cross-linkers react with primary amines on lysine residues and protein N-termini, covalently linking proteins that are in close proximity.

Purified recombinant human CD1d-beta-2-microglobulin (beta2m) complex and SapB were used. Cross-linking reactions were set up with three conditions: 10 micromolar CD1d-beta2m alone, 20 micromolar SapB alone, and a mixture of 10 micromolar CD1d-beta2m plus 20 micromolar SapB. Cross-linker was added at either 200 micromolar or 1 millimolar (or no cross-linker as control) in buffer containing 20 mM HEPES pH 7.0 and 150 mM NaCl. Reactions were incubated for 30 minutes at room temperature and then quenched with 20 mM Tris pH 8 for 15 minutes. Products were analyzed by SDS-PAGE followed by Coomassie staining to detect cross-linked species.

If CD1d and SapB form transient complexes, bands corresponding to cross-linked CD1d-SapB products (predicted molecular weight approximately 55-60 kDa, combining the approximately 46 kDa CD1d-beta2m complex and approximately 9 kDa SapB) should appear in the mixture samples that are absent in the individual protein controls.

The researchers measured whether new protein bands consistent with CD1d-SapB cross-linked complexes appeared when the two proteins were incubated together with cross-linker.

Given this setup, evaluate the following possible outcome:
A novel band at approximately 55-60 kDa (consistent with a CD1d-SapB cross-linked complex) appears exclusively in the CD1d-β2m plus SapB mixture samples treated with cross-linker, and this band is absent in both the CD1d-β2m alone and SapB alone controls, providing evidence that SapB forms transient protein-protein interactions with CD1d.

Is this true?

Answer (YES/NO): NO